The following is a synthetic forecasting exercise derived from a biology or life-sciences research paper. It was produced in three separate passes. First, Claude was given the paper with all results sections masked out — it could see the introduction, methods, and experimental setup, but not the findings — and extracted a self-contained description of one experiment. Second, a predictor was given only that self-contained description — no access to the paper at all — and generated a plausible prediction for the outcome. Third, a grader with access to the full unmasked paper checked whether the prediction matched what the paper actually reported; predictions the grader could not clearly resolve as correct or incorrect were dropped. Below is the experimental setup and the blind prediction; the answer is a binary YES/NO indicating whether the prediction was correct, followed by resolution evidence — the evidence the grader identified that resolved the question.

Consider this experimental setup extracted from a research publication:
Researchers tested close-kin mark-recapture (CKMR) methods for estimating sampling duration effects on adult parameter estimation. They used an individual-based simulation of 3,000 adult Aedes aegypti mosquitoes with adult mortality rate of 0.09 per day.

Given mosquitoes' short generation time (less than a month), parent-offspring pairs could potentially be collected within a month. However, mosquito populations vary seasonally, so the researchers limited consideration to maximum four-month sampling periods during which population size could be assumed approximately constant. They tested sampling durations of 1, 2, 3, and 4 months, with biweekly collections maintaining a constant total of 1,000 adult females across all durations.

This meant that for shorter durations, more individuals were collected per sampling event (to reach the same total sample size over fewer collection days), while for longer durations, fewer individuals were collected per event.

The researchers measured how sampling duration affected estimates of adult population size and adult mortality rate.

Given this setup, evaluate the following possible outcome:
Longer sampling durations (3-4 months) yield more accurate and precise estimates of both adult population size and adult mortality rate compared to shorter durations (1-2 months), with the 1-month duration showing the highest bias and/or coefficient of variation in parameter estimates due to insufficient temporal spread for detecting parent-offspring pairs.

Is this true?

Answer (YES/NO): NO